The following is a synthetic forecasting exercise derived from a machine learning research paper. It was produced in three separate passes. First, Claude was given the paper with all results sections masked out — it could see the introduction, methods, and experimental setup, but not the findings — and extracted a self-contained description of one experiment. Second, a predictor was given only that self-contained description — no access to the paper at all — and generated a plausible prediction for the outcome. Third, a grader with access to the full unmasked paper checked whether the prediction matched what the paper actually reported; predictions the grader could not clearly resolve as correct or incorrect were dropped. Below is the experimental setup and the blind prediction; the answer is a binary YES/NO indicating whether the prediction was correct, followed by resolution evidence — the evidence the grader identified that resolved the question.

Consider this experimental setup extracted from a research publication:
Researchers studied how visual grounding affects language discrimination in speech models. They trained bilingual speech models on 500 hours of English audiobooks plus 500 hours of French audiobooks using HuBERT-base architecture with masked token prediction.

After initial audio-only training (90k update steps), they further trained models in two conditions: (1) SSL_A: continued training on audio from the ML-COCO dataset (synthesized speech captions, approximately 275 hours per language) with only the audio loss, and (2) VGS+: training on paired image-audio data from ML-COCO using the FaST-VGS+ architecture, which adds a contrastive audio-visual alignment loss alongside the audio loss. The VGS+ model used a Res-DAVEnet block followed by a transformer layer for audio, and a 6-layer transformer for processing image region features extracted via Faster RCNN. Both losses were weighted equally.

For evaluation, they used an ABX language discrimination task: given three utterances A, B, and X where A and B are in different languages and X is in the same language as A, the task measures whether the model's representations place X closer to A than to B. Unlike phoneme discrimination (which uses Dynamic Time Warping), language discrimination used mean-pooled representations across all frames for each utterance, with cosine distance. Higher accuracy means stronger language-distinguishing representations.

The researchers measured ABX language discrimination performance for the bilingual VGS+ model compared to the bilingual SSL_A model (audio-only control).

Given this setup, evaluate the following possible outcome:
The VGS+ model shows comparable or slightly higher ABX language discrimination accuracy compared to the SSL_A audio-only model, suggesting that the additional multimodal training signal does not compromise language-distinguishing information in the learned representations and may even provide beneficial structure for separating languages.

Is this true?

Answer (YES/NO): NO